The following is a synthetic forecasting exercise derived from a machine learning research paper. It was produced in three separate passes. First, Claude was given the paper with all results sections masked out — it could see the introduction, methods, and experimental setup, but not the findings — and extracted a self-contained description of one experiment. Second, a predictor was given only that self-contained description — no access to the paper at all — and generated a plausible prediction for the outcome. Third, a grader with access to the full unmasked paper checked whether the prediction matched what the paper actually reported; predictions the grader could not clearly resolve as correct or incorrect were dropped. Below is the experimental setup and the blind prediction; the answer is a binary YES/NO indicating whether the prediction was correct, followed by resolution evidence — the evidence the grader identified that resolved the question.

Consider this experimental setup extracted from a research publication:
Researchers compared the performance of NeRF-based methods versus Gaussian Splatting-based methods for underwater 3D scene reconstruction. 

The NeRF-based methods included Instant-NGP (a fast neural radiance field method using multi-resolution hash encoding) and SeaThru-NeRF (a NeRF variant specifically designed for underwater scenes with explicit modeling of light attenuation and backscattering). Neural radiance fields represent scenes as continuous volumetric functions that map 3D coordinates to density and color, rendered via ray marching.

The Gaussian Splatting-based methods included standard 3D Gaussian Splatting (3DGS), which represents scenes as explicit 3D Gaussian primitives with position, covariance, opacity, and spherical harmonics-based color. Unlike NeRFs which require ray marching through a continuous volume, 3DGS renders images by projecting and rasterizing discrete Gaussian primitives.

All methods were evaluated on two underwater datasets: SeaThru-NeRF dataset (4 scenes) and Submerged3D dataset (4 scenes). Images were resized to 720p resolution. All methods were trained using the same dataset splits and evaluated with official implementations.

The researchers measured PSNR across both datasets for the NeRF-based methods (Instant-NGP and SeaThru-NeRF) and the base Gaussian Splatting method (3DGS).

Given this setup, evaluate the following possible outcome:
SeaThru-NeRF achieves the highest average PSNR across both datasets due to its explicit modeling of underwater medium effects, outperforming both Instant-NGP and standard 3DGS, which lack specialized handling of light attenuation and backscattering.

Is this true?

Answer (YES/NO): NO